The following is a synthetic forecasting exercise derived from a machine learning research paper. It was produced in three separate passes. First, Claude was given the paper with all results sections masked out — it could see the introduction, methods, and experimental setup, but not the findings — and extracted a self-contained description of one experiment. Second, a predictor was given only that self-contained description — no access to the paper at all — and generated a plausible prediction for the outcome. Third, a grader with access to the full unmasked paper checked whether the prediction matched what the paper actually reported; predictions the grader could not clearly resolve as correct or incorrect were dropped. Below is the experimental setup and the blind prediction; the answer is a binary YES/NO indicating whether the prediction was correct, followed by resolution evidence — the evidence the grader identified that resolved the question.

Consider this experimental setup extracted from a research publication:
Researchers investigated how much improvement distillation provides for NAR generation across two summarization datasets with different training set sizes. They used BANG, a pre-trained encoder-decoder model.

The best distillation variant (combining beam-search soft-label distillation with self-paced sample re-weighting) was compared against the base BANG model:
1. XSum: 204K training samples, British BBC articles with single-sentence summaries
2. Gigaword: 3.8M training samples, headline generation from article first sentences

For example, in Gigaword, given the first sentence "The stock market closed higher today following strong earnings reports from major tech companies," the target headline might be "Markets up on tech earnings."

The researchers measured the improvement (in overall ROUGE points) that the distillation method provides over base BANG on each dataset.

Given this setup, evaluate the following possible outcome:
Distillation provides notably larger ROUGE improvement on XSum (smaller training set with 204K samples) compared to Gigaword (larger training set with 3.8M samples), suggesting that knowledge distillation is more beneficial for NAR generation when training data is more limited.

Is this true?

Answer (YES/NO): NO